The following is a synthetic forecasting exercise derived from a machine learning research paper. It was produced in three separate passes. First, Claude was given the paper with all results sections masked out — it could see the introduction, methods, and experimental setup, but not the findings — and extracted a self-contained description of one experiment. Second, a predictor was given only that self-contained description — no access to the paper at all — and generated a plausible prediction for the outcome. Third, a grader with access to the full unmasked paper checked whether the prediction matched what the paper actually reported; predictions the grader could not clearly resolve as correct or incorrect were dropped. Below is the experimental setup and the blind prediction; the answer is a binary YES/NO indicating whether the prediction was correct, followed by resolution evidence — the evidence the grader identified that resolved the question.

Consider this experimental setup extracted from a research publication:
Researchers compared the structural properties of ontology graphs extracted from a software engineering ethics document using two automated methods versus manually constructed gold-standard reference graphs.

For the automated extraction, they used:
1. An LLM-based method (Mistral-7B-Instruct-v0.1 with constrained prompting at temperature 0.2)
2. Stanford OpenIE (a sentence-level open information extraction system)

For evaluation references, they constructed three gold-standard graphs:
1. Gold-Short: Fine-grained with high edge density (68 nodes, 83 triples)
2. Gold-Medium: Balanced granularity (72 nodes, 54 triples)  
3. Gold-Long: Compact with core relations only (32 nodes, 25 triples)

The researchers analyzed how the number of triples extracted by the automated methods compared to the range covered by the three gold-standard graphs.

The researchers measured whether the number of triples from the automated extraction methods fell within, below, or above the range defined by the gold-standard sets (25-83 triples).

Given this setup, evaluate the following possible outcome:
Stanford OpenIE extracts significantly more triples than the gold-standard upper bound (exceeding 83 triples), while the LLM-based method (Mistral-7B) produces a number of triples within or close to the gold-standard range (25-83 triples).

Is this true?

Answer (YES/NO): NO